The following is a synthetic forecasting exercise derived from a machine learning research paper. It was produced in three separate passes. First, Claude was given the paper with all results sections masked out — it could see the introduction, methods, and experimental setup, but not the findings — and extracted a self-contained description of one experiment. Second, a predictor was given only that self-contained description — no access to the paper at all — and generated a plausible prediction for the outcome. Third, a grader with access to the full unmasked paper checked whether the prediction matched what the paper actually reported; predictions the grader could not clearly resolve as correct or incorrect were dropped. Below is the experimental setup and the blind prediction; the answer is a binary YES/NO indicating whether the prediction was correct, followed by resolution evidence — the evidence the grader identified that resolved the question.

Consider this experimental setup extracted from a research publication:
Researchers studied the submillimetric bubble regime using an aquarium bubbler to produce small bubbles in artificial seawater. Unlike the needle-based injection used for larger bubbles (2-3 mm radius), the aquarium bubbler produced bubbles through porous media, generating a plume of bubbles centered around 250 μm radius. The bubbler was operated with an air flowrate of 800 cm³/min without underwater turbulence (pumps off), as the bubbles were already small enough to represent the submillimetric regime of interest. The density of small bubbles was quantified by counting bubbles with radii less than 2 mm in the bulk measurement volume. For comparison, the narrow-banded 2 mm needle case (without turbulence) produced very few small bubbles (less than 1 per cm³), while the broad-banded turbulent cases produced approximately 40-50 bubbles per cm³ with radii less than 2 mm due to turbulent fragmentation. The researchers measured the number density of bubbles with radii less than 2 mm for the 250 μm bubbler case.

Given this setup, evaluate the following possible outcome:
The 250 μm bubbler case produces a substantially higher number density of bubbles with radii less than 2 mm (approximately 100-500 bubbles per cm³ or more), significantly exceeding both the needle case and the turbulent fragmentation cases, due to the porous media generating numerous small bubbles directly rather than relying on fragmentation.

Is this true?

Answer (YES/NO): NO